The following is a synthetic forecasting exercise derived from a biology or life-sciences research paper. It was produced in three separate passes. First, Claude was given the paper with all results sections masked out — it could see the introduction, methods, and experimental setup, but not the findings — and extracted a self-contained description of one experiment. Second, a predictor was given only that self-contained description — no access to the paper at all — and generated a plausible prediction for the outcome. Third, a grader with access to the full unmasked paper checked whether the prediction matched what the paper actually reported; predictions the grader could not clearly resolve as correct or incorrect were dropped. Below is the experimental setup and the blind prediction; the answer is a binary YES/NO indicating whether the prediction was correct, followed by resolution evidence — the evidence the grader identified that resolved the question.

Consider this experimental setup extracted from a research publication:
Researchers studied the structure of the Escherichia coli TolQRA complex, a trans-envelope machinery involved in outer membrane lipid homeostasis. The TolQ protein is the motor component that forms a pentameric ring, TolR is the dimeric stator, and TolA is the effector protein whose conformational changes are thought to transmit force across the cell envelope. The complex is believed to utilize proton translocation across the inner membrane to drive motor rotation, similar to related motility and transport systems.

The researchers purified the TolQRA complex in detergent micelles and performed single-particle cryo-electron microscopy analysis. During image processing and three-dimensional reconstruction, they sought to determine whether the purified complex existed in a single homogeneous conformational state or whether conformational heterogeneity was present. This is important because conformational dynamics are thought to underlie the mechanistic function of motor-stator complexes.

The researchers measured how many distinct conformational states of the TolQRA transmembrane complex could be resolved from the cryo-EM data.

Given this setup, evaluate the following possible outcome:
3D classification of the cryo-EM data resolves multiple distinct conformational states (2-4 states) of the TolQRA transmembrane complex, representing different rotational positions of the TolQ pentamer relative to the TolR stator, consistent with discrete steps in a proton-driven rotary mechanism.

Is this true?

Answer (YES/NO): YES